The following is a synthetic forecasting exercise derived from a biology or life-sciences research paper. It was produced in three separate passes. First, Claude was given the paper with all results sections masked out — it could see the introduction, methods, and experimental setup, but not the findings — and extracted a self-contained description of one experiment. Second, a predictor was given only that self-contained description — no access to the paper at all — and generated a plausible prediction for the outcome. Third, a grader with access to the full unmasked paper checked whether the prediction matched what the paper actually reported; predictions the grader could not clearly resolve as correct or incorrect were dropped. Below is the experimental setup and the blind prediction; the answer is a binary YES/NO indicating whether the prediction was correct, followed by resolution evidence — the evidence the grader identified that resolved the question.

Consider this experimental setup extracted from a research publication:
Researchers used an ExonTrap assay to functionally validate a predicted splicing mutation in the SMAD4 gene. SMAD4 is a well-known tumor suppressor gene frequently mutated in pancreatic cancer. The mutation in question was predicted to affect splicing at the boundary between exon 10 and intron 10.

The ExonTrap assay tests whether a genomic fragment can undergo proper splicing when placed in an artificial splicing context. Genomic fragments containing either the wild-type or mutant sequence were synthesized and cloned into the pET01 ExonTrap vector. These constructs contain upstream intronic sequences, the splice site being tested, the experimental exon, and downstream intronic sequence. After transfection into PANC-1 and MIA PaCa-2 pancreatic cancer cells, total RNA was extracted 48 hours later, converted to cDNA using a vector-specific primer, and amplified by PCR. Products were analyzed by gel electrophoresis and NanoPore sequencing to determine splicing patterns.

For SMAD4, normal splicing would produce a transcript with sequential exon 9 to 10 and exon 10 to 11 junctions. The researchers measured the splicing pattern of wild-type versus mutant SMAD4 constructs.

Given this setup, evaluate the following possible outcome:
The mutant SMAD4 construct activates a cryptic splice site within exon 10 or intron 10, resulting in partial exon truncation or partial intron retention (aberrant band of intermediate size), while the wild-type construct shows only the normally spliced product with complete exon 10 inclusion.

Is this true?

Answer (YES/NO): NO